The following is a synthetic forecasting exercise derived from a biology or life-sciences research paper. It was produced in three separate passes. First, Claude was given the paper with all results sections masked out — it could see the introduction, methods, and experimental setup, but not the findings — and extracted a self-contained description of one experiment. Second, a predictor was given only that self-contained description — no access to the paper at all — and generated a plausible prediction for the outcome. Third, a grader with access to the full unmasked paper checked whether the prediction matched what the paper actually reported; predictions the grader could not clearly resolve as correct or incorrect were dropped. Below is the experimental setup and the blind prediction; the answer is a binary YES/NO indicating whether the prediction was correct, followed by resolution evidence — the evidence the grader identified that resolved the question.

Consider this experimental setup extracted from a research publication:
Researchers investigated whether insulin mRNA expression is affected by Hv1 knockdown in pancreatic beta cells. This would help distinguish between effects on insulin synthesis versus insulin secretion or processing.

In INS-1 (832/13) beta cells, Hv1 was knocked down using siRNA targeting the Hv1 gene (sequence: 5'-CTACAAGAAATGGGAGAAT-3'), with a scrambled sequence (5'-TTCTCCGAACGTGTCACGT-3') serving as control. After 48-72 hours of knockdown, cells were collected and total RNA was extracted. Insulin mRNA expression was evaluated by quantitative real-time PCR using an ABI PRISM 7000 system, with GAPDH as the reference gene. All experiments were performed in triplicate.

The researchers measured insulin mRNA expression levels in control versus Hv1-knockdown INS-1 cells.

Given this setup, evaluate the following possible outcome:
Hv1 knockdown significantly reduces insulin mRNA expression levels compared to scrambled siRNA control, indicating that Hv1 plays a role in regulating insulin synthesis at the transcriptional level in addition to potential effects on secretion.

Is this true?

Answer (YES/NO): YES